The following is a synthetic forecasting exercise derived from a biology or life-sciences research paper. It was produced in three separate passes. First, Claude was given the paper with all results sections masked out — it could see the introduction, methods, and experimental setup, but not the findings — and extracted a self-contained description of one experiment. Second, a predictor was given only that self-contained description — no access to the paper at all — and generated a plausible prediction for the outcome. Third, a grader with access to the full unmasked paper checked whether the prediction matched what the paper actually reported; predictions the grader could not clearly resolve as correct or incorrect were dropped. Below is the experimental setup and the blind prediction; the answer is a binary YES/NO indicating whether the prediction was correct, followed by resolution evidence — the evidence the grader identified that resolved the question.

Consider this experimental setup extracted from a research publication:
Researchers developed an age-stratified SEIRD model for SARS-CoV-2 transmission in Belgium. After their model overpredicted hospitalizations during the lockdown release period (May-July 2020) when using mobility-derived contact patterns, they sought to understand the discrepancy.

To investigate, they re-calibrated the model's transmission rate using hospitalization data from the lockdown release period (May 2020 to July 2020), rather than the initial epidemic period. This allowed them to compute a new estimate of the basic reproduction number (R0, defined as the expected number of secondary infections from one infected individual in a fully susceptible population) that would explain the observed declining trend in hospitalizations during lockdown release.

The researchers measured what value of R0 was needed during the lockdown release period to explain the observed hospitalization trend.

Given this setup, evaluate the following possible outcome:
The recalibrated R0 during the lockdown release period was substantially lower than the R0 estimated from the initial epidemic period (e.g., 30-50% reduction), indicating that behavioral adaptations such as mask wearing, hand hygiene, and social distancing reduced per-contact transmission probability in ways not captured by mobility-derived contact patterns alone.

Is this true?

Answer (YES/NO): NO